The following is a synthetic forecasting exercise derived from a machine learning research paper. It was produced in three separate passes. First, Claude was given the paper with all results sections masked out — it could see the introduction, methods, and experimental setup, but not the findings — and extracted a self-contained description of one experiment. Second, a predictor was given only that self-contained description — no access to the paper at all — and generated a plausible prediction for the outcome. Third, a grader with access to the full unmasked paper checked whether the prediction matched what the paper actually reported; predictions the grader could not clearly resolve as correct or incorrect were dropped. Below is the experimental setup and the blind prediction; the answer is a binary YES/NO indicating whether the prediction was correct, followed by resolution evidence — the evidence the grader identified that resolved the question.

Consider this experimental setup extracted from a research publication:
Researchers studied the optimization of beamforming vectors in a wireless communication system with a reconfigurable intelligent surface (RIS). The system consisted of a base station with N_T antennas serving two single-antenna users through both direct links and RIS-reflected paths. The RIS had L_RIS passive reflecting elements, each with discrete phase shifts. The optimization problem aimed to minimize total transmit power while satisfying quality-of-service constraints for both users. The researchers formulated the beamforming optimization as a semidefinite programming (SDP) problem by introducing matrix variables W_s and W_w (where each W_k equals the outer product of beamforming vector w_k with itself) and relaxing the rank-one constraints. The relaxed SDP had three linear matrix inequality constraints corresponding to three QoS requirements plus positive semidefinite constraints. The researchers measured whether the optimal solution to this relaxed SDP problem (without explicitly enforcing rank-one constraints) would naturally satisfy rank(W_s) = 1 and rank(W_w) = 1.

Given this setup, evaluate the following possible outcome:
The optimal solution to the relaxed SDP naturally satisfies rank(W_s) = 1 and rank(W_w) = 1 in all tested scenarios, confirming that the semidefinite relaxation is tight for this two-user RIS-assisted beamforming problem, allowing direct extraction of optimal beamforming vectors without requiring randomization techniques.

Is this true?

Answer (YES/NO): YES